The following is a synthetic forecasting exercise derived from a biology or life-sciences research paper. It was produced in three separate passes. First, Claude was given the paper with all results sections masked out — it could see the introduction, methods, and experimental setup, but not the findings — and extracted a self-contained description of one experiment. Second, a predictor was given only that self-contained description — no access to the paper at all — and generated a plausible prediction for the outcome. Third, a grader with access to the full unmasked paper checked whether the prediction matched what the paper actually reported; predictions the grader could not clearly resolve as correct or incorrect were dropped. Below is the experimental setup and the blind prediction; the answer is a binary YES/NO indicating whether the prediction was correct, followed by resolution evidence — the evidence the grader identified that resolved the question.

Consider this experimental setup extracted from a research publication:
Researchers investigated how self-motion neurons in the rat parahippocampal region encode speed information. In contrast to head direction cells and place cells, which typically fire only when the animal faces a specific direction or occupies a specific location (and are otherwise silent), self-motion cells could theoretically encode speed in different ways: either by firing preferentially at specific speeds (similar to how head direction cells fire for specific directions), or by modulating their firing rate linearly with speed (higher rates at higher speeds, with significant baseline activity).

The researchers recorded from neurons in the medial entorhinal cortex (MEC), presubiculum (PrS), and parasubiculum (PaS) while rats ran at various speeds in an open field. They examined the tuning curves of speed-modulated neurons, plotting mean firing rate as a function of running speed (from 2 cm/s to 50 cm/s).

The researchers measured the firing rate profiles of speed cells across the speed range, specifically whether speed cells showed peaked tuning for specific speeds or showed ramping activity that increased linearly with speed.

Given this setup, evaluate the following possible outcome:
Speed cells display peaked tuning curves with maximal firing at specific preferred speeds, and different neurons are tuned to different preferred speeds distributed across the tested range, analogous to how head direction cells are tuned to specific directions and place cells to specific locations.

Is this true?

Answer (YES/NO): NO